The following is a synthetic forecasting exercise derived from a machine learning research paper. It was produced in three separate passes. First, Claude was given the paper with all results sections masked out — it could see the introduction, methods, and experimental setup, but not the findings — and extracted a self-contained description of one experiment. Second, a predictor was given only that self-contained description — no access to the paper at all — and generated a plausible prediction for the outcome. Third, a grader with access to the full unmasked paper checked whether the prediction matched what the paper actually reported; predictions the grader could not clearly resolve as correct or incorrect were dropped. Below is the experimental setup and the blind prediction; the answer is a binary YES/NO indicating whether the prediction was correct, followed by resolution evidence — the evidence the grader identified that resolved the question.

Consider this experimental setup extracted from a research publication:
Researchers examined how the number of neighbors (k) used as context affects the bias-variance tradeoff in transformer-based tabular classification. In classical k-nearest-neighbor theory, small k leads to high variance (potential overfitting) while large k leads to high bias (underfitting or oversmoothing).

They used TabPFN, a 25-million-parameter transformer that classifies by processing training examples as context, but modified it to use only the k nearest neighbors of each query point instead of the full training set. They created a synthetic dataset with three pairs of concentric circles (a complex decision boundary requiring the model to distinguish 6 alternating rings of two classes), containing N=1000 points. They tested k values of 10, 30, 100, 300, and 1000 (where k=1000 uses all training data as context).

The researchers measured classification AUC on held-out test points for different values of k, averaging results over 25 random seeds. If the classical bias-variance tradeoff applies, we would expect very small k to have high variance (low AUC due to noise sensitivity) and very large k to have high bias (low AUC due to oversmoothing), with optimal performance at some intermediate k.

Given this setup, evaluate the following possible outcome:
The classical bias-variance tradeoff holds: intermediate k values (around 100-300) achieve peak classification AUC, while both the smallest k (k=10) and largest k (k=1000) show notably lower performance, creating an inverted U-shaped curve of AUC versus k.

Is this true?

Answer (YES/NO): NO